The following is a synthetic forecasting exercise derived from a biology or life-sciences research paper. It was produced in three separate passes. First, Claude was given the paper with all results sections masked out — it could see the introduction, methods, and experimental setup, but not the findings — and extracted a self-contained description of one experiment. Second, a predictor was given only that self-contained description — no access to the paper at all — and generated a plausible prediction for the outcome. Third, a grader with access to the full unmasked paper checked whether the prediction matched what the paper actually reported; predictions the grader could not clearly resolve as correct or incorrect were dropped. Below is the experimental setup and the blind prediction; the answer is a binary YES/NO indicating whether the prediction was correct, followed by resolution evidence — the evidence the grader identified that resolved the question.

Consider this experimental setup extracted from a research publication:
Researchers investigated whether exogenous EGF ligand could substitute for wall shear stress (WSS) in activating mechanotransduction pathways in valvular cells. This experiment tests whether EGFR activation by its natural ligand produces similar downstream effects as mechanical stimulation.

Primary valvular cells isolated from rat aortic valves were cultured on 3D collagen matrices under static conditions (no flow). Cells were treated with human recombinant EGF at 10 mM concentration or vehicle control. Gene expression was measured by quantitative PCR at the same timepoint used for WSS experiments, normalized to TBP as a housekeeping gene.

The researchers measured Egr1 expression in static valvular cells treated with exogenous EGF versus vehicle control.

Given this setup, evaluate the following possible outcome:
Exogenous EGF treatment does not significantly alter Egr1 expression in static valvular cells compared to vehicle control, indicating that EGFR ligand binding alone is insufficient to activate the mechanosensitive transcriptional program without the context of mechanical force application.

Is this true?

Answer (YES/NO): YES